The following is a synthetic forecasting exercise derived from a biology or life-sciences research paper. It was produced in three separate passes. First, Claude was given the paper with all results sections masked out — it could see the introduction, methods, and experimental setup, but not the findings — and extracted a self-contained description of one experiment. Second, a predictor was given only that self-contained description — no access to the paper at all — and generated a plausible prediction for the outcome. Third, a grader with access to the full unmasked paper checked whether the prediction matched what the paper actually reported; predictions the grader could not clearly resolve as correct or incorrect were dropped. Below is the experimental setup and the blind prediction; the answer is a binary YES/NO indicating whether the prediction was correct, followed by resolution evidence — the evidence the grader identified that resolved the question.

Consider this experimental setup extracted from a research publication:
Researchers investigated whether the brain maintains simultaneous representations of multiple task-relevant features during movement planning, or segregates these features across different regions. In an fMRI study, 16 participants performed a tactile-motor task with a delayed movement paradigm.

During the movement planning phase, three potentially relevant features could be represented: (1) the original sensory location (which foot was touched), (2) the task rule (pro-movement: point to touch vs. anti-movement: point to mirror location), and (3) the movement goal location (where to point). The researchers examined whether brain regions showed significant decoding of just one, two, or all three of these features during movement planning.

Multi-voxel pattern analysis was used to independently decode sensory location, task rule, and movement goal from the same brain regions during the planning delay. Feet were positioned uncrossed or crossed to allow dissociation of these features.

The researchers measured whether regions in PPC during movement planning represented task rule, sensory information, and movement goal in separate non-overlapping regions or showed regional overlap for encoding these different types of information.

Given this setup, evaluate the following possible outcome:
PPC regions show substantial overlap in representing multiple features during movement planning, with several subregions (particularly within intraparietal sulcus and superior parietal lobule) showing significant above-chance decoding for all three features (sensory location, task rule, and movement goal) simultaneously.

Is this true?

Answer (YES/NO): NO